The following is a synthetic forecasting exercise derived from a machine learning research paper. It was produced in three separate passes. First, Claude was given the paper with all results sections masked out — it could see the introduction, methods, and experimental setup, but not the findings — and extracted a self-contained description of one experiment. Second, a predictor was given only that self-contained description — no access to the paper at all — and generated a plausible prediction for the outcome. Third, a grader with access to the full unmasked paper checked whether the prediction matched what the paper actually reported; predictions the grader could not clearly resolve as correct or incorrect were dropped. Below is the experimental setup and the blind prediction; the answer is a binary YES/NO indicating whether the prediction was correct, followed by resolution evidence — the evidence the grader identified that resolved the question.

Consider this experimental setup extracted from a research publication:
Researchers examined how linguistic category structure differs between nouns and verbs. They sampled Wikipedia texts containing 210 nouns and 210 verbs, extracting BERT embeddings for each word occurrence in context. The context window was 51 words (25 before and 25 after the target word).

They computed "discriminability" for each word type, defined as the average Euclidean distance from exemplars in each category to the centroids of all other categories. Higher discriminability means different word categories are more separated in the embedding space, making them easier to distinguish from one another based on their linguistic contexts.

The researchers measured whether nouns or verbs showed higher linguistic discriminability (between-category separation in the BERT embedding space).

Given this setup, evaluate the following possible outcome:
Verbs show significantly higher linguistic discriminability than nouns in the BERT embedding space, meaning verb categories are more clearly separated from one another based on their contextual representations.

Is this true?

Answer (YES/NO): NO